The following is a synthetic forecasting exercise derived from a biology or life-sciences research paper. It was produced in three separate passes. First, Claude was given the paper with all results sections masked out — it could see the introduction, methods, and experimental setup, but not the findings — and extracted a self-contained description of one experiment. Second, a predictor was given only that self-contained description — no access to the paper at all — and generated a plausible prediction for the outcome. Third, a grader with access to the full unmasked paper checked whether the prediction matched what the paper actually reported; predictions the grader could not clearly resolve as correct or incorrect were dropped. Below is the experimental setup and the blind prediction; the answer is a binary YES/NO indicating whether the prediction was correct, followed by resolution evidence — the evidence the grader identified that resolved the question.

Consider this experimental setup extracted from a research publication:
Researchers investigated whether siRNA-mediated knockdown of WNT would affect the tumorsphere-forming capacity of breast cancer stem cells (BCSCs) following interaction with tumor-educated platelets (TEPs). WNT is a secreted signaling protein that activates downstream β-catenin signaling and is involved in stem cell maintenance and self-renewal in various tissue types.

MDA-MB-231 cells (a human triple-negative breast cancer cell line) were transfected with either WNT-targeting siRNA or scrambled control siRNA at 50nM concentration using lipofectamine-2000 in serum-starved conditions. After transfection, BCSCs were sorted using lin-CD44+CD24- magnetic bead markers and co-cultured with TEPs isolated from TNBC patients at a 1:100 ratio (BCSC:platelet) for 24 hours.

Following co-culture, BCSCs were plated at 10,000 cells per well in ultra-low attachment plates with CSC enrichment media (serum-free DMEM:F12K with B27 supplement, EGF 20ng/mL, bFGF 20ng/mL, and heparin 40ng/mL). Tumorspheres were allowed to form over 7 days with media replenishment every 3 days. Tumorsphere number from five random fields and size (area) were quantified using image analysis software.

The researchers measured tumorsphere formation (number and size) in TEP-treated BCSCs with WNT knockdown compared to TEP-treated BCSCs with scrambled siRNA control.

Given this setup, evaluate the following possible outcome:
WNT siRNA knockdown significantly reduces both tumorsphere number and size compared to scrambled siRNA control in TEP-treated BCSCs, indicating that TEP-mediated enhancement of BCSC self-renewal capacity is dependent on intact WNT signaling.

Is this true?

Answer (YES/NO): YES